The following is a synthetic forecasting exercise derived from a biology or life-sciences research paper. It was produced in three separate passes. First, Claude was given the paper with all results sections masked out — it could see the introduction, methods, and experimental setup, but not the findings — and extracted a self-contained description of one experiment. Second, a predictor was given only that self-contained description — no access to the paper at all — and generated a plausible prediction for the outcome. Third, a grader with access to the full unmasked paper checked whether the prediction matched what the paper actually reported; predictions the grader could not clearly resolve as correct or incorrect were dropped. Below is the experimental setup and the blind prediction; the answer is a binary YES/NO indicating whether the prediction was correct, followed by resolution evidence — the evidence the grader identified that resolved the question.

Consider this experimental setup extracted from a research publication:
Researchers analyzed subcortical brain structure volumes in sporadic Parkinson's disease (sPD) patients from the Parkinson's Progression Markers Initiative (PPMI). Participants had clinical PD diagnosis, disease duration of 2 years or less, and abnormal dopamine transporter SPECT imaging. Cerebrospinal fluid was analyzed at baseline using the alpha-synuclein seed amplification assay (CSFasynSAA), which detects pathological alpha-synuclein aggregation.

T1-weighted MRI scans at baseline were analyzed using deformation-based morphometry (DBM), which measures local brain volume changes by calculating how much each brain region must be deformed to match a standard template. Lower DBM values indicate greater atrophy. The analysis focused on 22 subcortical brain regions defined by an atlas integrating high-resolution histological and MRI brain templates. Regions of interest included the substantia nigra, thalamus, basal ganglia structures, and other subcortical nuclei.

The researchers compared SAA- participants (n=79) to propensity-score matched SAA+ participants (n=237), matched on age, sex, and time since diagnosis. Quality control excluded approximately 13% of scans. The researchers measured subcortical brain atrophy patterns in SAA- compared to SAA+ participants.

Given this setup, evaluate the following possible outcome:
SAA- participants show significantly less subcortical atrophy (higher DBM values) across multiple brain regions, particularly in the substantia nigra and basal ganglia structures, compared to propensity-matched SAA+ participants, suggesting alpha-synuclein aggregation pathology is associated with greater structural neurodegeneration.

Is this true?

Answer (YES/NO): NO